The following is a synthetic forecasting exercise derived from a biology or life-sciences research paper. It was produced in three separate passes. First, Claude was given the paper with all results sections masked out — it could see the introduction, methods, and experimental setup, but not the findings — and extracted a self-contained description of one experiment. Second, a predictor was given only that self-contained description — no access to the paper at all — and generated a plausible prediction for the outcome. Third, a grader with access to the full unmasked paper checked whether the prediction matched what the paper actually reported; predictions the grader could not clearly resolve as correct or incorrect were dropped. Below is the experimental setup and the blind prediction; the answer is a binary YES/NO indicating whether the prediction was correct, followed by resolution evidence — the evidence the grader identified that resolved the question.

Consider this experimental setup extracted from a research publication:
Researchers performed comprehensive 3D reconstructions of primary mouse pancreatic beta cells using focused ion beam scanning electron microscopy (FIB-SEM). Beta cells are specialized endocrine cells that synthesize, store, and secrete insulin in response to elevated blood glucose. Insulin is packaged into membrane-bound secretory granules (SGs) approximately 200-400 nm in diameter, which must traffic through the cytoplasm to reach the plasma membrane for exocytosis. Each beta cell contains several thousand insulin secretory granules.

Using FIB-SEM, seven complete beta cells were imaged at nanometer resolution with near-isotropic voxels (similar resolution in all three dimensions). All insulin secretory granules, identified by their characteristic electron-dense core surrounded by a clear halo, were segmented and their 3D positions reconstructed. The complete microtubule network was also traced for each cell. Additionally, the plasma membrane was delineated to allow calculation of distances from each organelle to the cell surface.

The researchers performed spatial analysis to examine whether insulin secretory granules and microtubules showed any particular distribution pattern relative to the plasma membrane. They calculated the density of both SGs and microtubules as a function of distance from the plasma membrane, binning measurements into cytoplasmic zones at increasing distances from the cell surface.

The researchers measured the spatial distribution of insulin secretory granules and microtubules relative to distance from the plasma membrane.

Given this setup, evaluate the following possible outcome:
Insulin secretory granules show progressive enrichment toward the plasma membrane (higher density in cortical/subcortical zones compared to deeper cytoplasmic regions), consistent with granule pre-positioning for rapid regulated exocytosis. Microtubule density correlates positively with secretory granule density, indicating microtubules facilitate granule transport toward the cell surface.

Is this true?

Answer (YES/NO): YES